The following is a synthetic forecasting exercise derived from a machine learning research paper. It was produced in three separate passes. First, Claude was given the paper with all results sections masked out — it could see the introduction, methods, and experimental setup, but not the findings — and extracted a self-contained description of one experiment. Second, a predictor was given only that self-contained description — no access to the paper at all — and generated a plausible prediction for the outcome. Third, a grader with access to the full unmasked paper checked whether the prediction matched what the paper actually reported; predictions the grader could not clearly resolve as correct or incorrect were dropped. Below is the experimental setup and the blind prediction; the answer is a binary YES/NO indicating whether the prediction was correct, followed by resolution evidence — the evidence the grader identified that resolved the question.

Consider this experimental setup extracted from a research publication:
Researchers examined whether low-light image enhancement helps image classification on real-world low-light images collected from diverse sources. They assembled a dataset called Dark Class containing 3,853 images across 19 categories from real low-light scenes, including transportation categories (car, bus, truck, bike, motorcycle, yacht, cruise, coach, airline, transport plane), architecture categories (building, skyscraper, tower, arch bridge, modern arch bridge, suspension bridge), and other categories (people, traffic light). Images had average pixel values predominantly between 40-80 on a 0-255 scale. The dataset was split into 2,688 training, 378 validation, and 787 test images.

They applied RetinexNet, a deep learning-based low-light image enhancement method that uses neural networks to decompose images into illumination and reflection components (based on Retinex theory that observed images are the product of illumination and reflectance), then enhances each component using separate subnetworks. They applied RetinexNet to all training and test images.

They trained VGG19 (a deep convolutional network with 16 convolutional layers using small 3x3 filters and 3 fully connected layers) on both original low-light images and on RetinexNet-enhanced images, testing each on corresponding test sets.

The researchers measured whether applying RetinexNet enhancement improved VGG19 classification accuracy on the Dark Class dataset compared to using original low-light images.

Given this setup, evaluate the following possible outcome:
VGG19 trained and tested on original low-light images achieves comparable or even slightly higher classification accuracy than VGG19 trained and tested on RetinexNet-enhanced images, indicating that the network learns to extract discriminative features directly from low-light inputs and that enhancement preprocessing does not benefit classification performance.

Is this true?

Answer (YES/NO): YES